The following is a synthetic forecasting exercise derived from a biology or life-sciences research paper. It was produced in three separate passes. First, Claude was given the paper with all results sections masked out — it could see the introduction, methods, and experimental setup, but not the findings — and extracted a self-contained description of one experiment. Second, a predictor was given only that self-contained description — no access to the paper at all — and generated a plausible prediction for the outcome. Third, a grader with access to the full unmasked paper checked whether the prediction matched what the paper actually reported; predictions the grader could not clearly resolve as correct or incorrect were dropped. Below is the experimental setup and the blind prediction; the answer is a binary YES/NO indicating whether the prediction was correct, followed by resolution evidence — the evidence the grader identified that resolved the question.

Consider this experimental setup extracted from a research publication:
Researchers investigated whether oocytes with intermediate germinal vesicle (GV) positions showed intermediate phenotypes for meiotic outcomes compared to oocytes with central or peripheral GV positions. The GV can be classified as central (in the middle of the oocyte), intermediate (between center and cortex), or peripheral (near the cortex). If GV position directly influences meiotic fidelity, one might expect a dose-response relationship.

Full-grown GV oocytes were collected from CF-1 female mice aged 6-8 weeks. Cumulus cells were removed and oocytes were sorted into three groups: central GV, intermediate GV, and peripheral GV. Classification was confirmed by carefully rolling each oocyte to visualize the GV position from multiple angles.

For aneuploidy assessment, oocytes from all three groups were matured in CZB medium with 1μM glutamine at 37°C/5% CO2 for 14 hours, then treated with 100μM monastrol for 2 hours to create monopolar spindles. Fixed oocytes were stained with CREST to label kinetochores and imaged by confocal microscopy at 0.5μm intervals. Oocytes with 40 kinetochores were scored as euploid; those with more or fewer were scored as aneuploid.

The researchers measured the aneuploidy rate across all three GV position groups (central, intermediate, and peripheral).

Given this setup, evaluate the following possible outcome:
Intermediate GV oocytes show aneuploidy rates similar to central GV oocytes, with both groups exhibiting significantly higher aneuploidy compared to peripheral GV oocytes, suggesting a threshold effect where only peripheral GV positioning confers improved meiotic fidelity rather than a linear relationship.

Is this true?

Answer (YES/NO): NO